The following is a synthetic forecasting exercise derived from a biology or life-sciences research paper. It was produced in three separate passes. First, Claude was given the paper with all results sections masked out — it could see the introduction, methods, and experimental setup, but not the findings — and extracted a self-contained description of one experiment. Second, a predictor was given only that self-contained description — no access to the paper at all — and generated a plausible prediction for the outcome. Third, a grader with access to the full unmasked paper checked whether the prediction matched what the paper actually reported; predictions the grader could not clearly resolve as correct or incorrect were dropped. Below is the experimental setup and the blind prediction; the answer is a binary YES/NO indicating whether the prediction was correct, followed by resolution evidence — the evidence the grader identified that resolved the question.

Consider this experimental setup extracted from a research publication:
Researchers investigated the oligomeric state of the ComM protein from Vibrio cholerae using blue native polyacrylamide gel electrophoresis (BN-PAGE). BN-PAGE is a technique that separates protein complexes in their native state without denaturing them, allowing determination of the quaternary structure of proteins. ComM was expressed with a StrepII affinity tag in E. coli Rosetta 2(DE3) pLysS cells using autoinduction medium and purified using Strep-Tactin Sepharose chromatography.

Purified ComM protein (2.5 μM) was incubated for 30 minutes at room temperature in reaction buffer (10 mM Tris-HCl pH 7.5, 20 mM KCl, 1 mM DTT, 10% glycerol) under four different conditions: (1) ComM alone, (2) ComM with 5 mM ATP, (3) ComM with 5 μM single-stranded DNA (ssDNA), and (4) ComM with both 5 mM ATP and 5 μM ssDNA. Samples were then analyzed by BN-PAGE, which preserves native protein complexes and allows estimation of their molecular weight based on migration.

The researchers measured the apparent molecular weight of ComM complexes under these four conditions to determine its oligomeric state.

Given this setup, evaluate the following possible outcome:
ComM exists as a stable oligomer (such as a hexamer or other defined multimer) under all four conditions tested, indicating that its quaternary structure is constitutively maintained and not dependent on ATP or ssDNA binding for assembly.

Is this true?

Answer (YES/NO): NO